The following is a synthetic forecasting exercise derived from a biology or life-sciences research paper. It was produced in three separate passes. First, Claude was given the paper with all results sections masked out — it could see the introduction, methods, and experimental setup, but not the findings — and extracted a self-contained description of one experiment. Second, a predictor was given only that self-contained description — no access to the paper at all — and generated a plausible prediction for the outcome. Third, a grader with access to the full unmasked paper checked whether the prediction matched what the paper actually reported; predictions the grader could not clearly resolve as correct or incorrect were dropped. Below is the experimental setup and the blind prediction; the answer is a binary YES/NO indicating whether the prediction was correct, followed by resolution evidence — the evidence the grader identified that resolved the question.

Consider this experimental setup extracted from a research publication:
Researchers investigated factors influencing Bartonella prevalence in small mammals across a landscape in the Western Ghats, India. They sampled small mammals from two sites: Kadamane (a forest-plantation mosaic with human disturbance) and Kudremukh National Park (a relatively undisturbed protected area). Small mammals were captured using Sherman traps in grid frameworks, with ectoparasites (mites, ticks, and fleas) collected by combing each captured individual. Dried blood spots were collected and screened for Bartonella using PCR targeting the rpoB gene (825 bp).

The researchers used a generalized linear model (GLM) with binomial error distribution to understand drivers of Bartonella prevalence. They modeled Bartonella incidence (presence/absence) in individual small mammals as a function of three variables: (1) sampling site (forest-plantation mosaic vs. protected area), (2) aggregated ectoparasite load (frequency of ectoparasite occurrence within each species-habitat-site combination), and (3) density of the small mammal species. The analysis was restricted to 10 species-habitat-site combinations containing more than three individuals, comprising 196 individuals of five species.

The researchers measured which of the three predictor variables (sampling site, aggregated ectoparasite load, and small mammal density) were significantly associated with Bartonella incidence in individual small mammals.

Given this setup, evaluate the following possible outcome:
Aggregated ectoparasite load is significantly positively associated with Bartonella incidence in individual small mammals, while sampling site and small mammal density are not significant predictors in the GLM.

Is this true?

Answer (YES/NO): YES